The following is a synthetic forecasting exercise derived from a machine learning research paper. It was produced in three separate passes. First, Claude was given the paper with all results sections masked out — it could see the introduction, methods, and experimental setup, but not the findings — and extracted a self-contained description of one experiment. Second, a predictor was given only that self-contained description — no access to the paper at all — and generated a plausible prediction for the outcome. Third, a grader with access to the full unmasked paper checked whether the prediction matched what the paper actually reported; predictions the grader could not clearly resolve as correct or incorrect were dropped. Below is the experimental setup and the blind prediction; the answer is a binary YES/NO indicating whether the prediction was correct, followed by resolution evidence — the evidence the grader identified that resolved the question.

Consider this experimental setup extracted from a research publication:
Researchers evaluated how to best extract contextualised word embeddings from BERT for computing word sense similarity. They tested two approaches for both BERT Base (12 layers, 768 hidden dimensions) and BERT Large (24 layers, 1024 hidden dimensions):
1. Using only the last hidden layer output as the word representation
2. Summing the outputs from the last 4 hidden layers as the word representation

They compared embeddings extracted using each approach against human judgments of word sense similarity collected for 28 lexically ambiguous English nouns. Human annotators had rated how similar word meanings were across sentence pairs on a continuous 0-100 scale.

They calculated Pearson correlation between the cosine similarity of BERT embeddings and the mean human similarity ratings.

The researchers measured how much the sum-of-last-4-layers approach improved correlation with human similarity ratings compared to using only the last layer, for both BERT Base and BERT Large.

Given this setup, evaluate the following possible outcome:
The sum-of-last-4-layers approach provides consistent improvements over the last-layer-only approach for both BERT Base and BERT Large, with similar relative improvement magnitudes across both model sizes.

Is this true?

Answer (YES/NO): YES